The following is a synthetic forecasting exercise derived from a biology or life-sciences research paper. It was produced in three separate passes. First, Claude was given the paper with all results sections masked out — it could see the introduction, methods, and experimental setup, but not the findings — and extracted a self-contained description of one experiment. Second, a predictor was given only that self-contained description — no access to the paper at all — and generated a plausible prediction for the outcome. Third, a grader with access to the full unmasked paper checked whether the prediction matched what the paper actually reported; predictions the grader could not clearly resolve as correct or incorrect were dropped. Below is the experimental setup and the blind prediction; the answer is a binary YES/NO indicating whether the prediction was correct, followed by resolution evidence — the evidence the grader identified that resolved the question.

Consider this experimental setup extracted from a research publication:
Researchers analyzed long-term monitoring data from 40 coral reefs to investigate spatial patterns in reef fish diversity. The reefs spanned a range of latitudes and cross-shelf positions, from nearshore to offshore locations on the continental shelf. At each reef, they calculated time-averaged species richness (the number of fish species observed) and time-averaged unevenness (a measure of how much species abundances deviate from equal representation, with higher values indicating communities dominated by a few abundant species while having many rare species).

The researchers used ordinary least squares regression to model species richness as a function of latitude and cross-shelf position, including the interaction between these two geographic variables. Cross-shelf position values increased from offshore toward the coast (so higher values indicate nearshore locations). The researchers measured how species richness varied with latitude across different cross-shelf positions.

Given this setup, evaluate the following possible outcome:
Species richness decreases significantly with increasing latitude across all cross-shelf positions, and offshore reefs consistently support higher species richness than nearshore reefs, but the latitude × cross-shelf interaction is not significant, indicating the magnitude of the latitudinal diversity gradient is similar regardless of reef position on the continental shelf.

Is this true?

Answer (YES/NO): NO